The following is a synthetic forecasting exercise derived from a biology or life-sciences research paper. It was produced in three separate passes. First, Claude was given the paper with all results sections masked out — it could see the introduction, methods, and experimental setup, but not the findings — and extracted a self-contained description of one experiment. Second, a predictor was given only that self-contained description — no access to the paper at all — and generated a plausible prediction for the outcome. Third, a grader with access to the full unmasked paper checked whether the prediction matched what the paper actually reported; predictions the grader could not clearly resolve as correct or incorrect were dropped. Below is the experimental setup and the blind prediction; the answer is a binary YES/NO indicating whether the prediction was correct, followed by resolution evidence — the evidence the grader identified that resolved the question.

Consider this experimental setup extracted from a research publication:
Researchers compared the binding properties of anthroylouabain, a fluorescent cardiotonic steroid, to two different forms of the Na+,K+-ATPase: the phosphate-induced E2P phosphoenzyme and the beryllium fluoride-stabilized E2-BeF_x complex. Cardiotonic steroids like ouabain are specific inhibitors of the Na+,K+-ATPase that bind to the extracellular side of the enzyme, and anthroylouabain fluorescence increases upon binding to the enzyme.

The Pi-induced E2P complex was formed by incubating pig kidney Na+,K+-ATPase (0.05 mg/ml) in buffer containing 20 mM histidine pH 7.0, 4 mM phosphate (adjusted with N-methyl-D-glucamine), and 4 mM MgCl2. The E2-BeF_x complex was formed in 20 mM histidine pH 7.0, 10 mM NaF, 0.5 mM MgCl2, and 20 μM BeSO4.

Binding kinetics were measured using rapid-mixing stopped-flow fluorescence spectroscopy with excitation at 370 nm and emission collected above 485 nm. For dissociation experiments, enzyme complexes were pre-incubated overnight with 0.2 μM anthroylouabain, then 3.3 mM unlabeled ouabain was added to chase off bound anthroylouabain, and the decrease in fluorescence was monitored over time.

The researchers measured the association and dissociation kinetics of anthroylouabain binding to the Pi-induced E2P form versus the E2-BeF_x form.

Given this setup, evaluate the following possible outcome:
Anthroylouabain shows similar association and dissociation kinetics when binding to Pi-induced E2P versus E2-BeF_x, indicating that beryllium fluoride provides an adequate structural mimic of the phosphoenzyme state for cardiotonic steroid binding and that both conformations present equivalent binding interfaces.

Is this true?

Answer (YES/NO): YES